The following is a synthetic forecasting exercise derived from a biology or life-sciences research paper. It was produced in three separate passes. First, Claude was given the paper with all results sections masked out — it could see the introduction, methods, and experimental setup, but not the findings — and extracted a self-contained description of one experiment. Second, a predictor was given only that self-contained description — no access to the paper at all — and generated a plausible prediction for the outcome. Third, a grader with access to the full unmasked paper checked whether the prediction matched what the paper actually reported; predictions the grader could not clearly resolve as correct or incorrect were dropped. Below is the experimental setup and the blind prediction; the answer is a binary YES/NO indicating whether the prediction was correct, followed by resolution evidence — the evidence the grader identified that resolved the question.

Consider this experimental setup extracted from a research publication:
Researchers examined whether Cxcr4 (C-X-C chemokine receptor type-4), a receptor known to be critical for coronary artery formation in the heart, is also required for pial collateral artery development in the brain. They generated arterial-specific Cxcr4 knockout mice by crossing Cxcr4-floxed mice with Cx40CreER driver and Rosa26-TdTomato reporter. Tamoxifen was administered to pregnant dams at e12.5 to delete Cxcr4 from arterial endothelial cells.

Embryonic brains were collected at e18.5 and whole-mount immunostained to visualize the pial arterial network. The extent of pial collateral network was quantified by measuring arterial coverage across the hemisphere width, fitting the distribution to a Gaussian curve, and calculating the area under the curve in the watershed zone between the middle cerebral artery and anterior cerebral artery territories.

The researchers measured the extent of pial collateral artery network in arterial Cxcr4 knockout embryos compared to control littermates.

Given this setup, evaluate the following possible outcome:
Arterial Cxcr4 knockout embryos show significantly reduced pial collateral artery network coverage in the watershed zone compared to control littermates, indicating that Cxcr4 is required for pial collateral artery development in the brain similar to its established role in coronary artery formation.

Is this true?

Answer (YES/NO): NO